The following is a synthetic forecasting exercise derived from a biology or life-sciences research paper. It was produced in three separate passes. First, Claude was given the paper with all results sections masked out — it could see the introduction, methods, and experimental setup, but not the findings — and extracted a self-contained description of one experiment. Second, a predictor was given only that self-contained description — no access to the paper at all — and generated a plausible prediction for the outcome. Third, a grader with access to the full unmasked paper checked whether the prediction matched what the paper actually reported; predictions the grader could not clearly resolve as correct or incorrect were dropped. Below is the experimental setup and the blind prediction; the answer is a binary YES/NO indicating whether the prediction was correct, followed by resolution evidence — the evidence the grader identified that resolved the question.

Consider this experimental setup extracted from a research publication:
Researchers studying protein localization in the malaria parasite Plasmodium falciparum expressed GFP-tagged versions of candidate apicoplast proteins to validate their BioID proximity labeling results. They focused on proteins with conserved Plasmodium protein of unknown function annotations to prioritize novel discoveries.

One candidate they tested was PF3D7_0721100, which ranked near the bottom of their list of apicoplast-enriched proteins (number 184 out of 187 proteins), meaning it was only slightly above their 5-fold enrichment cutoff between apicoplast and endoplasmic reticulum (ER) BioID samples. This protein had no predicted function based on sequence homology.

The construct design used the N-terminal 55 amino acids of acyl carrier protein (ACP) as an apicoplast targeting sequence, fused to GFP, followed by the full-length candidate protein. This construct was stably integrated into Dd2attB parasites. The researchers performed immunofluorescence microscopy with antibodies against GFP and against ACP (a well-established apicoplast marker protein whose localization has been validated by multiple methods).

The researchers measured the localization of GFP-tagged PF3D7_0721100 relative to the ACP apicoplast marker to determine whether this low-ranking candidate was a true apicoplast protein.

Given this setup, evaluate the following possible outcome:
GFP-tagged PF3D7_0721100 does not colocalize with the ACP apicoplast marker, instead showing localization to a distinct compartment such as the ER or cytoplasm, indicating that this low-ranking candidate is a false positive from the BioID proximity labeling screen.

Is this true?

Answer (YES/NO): NO